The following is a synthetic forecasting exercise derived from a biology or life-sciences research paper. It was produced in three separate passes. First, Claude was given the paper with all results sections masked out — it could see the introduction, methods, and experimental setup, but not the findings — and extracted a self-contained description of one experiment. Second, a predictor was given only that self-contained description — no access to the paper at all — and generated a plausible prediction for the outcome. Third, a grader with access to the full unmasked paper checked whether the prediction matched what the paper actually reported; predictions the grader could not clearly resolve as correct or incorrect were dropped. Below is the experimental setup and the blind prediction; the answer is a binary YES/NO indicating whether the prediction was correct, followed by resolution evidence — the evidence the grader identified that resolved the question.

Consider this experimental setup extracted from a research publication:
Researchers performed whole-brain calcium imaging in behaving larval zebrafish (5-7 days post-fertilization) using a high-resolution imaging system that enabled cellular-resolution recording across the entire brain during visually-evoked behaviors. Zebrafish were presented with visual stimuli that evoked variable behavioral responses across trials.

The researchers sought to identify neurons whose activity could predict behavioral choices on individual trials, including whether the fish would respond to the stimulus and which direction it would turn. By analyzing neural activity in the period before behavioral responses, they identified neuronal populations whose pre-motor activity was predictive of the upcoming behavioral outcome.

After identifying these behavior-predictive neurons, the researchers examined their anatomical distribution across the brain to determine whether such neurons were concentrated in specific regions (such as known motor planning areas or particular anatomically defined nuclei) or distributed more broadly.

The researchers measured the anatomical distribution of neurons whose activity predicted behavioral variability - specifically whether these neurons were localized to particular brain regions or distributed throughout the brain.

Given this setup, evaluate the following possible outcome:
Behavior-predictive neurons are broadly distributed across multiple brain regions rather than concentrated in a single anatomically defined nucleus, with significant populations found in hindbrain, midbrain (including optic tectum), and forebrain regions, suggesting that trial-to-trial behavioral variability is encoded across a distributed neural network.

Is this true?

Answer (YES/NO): YES